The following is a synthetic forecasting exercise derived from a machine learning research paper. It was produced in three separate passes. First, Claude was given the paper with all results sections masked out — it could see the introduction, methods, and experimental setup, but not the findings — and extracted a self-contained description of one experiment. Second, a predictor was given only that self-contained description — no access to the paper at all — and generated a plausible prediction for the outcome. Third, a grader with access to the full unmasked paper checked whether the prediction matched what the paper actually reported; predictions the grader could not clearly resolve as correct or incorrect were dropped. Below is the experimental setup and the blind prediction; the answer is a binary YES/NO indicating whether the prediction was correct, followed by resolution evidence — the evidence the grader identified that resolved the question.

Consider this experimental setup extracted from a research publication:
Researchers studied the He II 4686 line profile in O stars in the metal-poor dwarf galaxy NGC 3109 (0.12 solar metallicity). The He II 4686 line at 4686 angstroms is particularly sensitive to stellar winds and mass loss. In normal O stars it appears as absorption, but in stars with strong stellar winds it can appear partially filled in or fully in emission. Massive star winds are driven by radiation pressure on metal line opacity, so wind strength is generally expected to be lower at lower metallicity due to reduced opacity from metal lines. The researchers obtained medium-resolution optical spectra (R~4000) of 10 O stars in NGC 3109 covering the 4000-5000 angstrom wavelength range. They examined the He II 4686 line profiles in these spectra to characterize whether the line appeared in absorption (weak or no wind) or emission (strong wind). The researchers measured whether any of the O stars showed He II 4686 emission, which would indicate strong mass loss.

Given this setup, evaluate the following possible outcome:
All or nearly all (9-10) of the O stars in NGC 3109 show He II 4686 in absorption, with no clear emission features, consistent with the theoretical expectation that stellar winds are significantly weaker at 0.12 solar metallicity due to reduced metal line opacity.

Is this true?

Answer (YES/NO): NO